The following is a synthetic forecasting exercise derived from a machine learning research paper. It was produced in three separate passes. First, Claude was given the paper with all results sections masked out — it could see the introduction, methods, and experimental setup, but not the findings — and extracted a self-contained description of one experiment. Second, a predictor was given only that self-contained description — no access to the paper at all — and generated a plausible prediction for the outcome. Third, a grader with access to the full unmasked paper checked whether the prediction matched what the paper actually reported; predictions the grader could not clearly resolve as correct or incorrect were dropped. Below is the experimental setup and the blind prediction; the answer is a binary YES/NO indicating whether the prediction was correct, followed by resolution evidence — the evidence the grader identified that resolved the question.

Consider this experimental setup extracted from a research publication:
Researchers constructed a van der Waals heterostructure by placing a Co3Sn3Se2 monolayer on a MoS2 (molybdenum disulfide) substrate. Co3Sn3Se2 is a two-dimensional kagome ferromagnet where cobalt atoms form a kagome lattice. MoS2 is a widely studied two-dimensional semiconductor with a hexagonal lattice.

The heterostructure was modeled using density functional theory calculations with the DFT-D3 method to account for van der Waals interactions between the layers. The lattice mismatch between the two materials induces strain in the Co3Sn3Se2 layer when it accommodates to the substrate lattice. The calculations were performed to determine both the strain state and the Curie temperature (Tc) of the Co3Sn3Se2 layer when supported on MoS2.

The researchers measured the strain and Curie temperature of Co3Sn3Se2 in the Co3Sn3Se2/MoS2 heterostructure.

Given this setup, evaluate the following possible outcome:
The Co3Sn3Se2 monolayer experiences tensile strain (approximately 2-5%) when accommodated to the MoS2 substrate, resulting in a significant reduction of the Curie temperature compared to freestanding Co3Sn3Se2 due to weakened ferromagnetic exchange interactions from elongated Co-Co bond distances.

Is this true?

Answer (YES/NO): NO